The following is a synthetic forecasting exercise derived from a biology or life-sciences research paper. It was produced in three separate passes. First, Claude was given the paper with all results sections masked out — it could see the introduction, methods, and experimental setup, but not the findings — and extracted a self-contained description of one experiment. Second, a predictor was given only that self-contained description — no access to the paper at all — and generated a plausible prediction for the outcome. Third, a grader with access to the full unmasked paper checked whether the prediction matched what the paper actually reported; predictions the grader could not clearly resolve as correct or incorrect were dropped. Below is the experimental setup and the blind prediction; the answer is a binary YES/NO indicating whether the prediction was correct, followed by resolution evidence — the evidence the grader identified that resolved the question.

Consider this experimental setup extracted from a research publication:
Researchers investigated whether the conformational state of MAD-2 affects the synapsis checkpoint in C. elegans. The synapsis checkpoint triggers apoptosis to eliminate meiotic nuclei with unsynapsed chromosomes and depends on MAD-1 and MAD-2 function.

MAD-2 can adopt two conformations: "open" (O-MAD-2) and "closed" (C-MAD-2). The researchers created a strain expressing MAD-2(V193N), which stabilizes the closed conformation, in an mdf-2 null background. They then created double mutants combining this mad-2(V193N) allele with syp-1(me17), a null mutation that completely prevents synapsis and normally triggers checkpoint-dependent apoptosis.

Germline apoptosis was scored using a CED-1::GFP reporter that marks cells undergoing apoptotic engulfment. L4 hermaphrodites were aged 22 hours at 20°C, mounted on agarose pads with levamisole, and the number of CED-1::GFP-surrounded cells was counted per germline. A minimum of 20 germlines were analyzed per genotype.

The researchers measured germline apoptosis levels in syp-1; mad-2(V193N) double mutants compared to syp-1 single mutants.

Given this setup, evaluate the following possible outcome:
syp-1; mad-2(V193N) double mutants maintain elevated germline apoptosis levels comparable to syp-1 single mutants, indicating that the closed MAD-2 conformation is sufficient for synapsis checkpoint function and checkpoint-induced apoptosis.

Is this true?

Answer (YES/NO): NO